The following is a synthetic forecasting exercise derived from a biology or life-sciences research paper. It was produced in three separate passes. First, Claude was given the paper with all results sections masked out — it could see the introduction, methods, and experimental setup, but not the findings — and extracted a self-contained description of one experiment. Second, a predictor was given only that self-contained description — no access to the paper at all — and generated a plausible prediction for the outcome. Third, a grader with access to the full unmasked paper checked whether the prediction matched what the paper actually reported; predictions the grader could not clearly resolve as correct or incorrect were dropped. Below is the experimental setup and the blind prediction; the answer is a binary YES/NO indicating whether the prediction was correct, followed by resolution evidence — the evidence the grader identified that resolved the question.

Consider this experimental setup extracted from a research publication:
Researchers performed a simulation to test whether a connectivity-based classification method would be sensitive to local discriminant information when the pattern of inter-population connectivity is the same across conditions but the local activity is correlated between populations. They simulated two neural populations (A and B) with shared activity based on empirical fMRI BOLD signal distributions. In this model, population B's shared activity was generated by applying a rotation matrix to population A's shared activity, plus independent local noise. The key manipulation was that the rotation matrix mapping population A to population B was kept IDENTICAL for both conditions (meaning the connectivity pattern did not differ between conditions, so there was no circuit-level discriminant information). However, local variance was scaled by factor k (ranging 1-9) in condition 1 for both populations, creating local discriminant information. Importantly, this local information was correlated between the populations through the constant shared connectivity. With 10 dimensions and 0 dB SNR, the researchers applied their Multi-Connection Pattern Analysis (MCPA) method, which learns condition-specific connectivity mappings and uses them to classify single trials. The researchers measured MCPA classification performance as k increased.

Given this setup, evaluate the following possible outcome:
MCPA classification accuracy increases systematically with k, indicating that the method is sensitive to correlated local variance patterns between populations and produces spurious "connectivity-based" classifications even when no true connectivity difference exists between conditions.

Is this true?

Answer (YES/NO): NO